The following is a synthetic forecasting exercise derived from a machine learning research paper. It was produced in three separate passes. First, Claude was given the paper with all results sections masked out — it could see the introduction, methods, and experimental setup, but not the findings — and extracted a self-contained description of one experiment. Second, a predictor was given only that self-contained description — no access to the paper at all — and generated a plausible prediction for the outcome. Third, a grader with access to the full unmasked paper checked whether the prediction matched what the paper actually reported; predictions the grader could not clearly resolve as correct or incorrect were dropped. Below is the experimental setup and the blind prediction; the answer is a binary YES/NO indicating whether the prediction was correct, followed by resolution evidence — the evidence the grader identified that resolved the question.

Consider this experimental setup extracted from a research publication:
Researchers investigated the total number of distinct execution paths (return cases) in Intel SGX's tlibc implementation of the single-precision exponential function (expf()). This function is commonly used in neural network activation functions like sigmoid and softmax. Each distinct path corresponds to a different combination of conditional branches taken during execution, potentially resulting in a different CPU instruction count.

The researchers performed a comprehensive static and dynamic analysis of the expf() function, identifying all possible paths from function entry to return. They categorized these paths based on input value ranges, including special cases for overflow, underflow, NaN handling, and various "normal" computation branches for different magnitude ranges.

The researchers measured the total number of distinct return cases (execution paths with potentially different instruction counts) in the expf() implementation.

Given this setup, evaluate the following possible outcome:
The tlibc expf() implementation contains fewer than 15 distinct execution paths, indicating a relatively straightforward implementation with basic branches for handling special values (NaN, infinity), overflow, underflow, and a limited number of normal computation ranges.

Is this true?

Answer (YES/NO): YES